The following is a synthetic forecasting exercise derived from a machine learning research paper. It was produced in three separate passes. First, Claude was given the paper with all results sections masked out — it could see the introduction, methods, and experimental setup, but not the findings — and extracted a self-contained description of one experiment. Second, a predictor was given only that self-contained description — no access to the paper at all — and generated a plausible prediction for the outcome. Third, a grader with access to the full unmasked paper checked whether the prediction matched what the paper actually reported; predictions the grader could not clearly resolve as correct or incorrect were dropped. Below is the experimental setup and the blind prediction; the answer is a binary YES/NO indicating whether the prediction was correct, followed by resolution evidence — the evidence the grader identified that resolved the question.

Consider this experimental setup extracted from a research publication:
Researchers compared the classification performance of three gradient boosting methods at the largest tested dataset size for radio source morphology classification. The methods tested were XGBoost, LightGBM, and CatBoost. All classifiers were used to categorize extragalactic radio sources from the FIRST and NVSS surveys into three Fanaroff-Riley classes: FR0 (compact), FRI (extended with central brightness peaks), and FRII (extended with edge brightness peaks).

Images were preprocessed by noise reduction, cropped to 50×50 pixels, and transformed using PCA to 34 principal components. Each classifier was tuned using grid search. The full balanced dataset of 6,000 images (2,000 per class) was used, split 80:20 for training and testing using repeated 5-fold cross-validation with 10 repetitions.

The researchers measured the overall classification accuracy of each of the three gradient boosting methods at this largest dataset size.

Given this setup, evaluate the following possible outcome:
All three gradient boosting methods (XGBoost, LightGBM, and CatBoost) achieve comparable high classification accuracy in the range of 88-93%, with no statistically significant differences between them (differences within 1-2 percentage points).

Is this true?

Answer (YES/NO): NO